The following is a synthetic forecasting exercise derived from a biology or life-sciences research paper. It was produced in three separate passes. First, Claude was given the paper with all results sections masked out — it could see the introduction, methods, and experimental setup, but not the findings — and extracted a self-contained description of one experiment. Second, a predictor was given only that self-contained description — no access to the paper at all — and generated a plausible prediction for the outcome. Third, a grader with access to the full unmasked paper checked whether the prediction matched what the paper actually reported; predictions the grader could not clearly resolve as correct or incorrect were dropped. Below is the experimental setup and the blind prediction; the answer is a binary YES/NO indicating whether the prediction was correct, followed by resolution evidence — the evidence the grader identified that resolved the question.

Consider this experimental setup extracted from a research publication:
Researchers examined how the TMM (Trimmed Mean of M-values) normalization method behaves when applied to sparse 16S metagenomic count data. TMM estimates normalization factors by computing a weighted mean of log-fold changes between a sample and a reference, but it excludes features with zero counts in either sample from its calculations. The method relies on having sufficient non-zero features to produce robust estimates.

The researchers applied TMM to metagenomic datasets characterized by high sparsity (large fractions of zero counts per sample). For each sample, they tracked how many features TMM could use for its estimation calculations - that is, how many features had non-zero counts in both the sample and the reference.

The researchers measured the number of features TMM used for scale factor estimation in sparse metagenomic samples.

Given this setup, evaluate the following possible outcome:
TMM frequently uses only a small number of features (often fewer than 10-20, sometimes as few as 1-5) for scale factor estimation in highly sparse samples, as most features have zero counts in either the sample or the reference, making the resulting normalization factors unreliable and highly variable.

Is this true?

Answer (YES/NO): YES